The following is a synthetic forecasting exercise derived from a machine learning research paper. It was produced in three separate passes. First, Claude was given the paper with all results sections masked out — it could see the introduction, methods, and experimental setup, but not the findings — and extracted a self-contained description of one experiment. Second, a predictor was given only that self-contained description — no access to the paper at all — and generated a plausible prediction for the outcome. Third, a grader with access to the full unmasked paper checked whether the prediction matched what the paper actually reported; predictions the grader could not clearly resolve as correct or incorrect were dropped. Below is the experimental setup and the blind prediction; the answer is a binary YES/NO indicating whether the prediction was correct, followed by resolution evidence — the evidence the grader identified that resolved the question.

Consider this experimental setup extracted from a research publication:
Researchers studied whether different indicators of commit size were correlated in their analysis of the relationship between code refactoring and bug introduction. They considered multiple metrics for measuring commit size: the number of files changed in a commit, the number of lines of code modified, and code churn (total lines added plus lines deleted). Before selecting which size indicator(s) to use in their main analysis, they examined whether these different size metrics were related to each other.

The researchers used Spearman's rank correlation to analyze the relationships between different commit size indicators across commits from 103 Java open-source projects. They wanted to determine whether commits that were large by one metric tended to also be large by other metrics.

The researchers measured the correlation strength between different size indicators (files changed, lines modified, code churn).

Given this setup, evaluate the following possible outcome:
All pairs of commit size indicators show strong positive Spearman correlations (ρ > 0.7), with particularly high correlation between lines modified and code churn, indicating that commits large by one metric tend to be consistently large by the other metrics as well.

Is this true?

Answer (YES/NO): NO